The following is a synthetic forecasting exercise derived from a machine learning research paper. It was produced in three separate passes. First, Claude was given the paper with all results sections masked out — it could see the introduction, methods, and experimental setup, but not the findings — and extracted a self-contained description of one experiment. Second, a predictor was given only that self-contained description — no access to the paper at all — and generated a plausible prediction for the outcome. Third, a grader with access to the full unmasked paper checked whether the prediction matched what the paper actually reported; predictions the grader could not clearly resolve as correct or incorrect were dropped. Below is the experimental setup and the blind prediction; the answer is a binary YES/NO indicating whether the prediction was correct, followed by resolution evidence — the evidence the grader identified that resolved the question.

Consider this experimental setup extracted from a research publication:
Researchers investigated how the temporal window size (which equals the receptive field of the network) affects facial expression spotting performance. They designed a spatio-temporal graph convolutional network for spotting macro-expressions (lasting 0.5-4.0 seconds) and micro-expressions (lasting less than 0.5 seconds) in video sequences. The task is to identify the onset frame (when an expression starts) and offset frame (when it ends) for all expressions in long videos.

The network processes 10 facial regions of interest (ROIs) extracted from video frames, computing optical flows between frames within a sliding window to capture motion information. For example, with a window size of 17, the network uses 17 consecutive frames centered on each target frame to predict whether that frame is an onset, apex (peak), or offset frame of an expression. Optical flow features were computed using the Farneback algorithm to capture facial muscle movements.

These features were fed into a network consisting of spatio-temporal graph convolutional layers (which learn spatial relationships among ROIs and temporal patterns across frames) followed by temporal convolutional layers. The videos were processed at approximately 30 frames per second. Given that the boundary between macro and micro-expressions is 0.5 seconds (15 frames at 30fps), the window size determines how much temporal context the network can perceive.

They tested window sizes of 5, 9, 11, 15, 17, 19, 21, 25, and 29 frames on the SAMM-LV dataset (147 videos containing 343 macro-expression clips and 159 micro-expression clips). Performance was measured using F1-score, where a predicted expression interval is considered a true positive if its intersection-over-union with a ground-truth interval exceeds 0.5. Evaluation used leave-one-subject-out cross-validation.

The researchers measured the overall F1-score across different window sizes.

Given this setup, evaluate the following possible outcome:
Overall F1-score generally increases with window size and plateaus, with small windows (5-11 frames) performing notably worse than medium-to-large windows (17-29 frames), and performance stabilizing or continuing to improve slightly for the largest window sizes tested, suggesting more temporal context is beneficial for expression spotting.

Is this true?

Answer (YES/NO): NO